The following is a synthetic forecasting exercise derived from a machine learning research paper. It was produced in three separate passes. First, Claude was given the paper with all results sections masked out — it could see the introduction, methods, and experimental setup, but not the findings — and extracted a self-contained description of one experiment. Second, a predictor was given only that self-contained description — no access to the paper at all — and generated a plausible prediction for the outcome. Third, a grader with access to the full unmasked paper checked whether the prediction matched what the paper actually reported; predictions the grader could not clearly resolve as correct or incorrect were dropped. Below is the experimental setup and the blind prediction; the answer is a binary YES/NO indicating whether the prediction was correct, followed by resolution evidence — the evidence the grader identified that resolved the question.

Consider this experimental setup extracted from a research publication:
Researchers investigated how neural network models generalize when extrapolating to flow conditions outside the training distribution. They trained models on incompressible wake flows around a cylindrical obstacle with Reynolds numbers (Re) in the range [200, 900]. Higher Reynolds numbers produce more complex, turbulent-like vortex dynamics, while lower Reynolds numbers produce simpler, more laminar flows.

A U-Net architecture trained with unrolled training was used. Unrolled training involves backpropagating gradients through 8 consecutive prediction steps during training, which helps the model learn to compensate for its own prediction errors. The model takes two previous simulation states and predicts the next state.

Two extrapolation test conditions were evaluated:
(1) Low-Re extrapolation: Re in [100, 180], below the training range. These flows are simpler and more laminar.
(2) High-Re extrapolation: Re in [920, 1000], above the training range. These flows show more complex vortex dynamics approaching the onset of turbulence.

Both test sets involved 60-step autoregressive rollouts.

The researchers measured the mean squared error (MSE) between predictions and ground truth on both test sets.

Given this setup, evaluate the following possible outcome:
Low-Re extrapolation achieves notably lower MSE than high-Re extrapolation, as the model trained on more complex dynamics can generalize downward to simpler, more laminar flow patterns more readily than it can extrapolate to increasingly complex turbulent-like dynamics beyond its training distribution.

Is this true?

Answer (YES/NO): NO